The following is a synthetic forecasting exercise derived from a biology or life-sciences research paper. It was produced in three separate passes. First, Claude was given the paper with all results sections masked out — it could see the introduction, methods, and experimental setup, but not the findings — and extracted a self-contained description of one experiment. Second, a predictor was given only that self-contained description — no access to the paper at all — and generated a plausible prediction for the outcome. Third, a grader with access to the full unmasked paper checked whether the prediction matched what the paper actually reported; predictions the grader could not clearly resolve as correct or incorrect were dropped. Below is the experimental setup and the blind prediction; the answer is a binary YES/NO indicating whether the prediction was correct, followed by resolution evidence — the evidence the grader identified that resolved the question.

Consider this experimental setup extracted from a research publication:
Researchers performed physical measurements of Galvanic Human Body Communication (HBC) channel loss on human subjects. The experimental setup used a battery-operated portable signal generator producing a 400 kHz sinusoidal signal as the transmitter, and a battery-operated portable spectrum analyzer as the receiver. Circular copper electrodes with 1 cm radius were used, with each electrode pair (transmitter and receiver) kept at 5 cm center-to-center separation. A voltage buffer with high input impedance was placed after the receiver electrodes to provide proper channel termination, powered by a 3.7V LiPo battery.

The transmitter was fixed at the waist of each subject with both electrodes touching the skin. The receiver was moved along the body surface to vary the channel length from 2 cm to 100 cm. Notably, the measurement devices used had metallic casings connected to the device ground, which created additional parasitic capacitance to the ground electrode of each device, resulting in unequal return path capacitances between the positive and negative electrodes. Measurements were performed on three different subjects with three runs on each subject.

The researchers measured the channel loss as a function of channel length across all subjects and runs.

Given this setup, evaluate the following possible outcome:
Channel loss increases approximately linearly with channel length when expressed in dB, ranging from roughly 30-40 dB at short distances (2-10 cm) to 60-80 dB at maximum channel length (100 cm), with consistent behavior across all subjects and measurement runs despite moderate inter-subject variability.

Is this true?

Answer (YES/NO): NO